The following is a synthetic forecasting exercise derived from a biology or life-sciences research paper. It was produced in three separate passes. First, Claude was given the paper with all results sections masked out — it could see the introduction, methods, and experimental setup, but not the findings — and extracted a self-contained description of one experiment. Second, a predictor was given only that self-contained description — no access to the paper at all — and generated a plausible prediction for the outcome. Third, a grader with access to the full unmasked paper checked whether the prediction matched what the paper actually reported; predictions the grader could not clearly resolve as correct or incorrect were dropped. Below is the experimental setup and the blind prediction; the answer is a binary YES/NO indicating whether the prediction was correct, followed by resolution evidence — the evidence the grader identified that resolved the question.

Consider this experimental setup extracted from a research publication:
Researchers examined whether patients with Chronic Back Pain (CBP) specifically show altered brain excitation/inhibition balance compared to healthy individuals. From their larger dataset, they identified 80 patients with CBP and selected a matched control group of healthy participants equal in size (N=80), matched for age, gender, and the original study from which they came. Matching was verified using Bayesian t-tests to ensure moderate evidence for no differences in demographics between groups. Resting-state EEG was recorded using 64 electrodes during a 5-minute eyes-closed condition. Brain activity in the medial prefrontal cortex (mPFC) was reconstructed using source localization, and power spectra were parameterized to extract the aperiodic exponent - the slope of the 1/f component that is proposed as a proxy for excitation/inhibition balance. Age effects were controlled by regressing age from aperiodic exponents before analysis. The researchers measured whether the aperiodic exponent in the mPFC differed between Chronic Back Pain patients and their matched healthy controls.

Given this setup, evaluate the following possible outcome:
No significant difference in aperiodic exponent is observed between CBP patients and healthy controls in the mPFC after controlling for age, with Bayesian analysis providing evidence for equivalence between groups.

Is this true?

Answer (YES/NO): YES